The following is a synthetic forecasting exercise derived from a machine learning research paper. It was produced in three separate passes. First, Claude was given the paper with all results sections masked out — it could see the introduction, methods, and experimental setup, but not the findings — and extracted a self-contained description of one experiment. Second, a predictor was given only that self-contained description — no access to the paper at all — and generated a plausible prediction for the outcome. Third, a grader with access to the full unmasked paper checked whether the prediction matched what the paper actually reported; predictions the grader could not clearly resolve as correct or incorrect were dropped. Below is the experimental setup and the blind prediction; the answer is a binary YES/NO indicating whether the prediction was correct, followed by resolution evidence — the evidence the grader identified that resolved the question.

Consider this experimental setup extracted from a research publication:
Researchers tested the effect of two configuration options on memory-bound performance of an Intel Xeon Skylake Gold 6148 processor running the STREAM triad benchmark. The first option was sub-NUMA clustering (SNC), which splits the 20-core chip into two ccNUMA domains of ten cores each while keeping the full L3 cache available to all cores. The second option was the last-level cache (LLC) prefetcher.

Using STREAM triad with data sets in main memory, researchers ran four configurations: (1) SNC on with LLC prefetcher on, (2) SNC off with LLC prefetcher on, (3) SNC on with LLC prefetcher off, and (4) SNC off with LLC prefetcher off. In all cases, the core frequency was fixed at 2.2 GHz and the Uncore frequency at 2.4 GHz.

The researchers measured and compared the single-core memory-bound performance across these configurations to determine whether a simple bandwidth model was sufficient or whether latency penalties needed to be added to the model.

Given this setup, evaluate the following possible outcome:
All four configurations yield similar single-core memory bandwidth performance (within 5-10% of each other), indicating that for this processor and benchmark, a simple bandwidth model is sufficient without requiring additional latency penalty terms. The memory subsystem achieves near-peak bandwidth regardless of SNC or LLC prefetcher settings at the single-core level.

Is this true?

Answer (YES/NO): NO